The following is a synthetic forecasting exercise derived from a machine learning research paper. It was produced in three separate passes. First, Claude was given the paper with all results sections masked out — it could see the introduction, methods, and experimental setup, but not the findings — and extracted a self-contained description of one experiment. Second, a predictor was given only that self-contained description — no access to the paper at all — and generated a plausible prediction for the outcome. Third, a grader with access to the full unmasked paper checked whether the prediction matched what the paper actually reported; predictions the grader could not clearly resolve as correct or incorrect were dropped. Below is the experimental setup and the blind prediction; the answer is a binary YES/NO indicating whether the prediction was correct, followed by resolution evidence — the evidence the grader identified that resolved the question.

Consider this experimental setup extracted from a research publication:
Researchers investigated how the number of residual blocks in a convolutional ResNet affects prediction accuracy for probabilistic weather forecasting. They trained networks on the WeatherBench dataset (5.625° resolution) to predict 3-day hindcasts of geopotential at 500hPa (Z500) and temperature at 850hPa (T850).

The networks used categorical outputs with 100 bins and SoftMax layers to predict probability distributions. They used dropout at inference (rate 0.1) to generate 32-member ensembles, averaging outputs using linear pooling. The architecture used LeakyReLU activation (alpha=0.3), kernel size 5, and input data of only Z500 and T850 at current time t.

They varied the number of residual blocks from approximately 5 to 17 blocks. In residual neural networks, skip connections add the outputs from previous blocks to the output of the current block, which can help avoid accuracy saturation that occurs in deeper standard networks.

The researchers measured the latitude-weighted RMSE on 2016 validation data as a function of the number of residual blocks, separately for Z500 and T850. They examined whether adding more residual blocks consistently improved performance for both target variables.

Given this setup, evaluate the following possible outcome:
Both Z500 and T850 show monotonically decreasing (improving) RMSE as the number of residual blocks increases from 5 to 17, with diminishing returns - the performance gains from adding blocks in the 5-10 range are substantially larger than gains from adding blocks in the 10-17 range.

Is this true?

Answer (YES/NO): NO